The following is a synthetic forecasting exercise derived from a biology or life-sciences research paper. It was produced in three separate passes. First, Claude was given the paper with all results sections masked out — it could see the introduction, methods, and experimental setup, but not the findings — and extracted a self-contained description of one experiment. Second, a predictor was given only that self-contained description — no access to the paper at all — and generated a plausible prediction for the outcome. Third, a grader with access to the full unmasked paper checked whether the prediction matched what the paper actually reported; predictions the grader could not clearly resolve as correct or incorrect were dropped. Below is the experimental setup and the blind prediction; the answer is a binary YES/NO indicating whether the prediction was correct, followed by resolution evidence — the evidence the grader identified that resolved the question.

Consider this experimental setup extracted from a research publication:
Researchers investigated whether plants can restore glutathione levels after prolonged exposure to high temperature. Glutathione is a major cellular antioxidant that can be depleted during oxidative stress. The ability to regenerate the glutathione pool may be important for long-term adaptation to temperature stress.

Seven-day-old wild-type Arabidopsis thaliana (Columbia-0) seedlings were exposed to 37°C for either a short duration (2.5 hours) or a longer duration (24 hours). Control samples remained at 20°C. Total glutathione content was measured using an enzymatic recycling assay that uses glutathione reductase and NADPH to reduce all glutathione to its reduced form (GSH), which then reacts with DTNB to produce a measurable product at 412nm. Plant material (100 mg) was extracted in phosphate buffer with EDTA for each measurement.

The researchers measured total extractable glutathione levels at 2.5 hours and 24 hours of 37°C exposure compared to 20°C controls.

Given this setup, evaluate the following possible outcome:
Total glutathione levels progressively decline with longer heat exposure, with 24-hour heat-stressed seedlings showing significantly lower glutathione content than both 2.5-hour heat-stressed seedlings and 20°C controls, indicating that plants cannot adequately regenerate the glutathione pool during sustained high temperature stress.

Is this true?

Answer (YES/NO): NO